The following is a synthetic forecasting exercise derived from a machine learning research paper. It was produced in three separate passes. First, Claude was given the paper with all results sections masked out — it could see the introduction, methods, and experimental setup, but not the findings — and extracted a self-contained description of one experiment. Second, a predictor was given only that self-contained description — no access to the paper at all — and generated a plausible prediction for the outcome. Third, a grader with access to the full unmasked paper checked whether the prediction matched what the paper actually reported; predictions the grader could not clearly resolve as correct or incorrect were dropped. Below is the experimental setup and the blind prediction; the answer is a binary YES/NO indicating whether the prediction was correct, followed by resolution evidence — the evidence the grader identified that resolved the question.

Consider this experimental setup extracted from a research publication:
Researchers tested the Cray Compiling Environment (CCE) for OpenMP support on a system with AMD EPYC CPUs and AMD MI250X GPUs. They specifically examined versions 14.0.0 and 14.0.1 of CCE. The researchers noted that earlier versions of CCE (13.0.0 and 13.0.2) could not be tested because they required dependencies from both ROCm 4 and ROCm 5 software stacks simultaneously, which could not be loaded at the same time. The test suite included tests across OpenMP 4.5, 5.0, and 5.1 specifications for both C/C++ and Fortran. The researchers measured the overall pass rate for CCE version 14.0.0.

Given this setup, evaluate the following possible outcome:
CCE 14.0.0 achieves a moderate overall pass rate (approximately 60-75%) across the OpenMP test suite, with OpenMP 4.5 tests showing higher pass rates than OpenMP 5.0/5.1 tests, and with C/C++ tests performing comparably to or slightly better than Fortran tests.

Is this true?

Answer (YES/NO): NO